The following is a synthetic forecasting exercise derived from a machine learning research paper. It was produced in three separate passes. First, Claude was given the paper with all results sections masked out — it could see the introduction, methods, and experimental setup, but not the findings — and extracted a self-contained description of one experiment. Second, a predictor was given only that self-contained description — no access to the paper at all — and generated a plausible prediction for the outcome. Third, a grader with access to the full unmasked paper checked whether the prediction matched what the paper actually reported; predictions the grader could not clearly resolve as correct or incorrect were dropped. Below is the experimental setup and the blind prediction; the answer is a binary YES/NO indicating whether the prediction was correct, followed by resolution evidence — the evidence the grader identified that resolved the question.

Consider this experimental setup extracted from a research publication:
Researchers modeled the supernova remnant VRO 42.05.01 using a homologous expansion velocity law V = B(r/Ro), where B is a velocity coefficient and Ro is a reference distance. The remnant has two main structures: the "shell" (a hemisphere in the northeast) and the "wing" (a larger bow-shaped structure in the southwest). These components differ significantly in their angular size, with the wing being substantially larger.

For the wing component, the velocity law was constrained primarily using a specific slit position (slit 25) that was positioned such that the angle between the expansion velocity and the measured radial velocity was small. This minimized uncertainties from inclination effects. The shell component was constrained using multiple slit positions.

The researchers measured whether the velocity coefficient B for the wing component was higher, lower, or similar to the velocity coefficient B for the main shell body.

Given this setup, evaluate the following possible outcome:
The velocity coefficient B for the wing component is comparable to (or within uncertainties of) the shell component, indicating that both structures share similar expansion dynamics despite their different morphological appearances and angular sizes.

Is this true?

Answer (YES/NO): YES